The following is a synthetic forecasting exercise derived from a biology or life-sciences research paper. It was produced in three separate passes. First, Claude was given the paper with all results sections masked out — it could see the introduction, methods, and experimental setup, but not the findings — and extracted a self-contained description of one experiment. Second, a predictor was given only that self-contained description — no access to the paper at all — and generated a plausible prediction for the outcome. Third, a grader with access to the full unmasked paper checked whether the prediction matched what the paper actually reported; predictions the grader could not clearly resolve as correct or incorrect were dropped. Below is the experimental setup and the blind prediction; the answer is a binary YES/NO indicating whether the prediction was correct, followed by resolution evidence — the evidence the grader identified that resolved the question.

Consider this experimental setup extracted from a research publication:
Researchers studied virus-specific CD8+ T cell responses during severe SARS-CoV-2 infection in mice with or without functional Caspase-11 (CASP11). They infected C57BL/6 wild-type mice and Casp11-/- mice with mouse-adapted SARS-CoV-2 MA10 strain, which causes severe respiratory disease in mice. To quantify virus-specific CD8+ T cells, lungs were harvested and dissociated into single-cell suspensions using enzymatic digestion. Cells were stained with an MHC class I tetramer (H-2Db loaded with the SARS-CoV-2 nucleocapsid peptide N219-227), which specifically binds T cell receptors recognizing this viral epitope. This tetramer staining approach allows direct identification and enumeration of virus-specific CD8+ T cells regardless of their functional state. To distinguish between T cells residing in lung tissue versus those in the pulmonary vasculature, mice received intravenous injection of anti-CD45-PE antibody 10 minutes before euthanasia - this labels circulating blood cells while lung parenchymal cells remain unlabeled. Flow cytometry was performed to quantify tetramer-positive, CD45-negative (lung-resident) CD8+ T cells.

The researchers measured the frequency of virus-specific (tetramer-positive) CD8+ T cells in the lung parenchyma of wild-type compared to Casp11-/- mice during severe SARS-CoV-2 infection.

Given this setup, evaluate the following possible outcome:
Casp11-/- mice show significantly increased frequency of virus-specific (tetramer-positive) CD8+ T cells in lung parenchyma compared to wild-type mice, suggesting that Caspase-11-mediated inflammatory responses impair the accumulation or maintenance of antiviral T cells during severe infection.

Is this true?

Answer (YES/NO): YES